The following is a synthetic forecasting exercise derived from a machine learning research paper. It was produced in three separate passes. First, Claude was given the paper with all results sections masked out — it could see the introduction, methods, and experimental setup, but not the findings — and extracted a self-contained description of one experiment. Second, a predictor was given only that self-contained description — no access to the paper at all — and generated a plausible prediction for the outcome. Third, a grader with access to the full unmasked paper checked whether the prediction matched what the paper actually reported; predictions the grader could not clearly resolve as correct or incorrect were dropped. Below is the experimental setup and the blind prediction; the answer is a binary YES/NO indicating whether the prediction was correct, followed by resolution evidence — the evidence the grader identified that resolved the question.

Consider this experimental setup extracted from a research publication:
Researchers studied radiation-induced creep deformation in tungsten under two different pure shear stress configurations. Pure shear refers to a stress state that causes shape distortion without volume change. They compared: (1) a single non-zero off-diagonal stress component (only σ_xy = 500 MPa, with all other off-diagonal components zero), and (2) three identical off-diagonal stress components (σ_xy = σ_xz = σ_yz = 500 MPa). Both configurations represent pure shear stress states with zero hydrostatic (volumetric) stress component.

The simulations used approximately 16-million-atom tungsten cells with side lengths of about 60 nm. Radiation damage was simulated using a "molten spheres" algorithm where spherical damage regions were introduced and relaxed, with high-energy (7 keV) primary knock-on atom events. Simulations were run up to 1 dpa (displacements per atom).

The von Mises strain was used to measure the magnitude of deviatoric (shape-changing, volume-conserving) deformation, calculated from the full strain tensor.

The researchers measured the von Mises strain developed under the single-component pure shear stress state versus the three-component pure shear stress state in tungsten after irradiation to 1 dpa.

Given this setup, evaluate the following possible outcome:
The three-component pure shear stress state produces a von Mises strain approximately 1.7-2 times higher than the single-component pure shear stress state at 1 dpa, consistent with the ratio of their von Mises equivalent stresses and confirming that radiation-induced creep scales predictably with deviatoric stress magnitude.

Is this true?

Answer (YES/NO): NO